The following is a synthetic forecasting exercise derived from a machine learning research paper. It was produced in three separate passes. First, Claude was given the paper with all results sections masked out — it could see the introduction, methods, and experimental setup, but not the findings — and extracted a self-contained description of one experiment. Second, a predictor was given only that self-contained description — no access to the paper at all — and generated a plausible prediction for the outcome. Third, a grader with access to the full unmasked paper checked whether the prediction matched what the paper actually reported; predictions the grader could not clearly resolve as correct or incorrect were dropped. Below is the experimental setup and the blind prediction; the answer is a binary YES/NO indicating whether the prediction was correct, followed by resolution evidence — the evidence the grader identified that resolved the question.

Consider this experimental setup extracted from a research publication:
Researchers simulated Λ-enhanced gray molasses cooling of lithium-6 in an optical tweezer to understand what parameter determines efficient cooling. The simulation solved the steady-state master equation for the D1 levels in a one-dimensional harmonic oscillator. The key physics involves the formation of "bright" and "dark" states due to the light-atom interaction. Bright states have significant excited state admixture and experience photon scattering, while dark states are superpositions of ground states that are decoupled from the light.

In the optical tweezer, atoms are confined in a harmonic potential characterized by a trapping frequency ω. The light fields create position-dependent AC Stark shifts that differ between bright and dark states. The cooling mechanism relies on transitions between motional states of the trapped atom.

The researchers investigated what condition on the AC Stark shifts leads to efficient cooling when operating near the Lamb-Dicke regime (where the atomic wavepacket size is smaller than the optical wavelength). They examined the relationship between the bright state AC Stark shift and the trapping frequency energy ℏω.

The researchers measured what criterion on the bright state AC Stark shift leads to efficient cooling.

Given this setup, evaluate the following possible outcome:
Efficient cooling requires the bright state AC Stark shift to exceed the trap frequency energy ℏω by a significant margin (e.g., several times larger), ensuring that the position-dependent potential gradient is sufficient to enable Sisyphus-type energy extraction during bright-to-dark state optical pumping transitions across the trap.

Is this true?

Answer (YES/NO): NO